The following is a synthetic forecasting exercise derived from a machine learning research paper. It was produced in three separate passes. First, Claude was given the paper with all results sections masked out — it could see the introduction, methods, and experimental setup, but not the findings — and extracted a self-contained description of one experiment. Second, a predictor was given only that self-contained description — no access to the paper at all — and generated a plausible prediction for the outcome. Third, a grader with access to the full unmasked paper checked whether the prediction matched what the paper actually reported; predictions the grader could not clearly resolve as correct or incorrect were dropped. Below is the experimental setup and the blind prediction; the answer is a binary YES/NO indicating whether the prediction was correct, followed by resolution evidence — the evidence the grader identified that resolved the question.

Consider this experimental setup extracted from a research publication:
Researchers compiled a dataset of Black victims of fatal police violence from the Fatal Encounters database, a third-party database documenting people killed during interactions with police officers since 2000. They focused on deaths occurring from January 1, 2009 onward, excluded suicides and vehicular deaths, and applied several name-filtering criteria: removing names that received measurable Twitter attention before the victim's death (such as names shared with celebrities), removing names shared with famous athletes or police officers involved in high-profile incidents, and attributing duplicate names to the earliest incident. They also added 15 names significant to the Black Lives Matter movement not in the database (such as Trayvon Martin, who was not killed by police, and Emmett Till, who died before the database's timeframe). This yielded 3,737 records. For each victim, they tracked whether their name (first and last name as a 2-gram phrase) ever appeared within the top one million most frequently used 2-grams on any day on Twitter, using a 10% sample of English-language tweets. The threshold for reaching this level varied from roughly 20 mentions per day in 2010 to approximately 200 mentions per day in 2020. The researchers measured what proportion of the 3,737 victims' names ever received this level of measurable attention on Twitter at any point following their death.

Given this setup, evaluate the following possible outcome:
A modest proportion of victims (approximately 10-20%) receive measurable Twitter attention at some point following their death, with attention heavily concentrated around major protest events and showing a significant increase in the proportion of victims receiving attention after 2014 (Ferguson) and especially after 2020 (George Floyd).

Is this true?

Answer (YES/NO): NO